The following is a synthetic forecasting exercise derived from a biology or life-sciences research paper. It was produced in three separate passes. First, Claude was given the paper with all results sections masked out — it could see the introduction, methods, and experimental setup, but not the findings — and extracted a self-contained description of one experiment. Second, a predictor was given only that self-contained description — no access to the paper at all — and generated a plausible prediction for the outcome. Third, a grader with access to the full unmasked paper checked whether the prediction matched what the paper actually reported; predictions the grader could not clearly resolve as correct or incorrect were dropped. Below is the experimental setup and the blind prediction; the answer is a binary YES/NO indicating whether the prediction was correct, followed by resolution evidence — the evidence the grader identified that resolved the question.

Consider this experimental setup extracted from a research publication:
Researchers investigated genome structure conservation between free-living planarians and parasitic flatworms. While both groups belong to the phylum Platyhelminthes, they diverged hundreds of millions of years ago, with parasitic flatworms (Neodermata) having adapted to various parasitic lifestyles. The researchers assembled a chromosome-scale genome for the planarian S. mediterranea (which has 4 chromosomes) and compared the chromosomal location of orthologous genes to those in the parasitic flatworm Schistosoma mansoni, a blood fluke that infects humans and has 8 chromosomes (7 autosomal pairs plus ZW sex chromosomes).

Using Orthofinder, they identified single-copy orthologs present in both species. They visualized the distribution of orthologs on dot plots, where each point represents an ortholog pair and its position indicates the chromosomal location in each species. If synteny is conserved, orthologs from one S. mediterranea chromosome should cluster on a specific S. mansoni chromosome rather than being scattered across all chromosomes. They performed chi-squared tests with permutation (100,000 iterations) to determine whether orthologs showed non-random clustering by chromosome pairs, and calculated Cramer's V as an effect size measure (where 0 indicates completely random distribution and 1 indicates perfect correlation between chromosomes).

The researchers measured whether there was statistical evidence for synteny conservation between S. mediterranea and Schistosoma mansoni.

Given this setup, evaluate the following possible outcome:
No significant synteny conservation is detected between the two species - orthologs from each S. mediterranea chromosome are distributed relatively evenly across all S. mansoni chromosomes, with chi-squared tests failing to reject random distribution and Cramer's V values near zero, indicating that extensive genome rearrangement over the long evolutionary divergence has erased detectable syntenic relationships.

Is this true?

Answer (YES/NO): YES